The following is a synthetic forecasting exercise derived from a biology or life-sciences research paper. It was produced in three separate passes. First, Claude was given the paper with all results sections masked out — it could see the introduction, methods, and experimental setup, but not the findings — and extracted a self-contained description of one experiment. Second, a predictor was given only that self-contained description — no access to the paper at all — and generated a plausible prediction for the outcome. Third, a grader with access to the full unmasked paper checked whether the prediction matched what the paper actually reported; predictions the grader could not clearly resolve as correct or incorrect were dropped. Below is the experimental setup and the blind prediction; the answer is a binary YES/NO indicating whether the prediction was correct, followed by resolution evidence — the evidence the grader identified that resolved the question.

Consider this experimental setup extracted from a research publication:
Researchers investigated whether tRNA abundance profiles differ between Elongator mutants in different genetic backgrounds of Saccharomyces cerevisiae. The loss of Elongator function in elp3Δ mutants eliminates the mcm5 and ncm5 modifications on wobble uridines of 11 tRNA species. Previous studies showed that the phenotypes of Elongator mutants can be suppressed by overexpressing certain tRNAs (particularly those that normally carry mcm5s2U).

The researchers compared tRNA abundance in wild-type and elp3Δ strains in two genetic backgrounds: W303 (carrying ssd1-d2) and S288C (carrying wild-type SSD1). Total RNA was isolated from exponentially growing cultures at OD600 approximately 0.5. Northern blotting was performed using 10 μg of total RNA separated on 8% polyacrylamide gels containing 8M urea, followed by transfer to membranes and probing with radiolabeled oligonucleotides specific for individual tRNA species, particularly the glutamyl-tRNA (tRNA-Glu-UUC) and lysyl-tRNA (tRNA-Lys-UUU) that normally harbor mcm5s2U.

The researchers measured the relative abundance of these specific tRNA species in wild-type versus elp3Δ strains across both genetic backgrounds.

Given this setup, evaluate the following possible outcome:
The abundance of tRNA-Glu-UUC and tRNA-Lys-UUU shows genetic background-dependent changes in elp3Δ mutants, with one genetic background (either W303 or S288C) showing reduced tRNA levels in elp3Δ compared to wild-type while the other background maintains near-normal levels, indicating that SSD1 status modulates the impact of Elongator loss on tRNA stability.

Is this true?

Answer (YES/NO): NO